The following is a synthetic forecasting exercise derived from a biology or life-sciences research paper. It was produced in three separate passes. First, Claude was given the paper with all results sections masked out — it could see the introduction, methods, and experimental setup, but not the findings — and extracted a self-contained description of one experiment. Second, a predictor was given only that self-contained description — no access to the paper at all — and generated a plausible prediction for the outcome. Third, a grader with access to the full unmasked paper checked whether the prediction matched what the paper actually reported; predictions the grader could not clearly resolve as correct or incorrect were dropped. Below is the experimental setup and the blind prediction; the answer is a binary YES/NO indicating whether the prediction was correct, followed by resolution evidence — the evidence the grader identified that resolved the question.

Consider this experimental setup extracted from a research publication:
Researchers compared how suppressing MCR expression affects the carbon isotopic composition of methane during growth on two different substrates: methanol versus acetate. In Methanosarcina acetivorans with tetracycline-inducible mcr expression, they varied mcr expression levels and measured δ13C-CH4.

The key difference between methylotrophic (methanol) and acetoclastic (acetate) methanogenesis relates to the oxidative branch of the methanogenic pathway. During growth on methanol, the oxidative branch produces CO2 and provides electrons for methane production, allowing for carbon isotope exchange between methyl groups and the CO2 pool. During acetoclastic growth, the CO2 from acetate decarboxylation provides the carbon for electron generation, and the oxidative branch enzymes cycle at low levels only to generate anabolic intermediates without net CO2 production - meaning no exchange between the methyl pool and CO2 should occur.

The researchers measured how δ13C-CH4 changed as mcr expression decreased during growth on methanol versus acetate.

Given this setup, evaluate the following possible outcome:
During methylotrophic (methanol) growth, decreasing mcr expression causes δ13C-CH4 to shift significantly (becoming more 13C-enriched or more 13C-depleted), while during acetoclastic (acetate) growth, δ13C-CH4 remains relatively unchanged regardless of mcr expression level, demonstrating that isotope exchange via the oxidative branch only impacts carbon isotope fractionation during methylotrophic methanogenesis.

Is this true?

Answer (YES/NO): YES